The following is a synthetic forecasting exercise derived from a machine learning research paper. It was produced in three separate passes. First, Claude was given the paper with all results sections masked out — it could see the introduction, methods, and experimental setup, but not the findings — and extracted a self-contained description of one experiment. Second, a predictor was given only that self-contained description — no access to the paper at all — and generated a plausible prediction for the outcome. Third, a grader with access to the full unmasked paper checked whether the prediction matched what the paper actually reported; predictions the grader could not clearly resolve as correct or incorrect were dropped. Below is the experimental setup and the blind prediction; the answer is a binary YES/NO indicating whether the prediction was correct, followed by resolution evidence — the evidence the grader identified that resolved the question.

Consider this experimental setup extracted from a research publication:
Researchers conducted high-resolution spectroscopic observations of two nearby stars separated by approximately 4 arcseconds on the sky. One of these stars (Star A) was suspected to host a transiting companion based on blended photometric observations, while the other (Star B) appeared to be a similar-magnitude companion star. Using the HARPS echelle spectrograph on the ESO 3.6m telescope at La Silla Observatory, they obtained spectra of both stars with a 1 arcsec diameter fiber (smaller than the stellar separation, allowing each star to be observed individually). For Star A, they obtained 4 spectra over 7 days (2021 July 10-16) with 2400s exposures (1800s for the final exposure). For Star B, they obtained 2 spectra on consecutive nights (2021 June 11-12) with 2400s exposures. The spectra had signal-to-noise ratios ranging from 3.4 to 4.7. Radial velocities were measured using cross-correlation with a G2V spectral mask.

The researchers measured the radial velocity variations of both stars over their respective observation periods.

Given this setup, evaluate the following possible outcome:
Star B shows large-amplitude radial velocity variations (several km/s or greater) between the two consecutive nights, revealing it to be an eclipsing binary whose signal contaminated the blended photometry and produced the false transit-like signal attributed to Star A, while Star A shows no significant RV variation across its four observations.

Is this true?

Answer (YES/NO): NO